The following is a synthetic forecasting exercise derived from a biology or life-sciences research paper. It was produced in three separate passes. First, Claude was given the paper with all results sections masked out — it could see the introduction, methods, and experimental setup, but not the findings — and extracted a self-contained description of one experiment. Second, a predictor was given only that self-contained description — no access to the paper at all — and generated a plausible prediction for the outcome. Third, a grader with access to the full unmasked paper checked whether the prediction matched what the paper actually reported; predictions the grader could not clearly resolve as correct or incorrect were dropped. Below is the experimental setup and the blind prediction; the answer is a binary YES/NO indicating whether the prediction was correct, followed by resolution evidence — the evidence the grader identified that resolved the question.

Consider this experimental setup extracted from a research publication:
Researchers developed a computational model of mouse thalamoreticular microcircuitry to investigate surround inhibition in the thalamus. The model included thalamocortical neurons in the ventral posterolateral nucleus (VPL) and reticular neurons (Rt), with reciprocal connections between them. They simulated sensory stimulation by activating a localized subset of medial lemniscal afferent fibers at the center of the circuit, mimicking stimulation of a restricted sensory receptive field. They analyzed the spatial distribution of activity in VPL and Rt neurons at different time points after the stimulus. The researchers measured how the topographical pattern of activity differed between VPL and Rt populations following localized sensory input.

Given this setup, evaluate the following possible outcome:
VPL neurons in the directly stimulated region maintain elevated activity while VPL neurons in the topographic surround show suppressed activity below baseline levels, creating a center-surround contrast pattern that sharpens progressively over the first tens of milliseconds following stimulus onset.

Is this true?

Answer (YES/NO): NO